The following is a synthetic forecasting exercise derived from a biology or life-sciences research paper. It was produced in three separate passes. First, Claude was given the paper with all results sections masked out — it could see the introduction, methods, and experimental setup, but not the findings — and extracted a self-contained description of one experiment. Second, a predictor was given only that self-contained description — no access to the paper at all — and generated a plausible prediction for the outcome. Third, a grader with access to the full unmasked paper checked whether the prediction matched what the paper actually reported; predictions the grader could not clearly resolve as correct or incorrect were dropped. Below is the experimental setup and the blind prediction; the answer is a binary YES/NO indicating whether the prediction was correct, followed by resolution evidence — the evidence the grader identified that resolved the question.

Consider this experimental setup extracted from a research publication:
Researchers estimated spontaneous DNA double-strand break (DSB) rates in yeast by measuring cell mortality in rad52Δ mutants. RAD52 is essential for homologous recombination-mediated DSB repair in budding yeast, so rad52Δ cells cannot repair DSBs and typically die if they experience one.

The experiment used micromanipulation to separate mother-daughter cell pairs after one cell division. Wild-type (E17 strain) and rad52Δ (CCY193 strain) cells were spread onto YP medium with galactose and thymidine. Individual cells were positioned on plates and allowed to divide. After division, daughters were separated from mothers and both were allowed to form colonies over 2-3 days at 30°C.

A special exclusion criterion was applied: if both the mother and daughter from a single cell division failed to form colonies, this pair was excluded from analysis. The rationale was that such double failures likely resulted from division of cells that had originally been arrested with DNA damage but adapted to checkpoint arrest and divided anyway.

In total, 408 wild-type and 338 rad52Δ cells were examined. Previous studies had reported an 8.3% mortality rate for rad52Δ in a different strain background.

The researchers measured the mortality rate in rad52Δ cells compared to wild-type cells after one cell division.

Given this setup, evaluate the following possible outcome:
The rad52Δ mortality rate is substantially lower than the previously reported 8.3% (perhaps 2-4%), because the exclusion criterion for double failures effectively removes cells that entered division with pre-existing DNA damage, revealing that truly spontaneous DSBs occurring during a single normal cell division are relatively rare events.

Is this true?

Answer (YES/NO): NO